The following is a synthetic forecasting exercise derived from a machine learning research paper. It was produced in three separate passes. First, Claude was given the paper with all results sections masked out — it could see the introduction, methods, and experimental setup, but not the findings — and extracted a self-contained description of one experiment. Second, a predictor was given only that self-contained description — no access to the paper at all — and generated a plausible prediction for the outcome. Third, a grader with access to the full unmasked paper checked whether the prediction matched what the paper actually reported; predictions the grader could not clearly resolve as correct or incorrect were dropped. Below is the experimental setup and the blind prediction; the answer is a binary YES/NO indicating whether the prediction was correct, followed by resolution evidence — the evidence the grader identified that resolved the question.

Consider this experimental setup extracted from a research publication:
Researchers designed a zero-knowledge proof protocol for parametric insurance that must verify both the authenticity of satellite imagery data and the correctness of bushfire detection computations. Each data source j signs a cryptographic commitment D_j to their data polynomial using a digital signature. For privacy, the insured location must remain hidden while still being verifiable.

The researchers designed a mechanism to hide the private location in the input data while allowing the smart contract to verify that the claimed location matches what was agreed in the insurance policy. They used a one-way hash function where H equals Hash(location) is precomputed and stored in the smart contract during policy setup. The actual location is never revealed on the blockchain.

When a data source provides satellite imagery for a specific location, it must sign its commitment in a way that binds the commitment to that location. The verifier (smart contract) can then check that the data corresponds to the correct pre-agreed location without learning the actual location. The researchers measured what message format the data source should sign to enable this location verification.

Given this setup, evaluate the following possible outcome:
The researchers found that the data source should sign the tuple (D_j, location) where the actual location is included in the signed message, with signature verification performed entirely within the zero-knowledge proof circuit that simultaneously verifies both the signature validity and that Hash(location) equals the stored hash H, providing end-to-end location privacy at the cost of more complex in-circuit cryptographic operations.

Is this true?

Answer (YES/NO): NO